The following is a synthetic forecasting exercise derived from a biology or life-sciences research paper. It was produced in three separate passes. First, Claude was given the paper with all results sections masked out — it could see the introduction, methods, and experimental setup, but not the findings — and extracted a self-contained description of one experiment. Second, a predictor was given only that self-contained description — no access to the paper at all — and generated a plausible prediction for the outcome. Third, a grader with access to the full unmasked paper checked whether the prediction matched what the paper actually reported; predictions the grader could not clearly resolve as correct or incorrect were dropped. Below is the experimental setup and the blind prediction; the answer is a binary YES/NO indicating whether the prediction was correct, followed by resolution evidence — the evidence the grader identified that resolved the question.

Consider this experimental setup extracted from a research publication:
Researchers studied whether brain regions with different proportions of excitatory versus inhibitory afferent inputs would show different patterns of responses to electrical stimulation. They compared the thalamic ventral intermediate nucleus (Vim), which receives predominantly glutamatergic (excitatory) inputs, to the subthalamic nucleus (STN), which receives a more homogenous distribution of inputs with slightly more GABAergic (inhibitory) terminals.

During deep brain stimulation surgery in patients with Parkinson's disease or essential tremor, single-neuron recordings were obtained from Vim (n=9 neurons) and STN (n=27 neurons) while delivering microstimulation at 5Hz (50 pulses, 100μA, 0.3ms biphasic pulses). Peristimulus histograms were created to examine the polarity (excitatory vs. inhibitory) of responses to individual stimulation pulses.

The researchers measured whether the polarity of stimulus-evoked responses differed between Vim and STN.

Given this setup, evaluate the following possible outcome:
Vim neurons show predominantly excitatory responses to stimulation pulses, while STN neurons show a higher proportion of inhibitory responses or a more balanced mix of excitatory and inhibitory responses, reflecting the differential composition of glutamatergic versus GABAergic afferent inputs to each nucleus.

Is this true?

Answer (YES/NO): YES